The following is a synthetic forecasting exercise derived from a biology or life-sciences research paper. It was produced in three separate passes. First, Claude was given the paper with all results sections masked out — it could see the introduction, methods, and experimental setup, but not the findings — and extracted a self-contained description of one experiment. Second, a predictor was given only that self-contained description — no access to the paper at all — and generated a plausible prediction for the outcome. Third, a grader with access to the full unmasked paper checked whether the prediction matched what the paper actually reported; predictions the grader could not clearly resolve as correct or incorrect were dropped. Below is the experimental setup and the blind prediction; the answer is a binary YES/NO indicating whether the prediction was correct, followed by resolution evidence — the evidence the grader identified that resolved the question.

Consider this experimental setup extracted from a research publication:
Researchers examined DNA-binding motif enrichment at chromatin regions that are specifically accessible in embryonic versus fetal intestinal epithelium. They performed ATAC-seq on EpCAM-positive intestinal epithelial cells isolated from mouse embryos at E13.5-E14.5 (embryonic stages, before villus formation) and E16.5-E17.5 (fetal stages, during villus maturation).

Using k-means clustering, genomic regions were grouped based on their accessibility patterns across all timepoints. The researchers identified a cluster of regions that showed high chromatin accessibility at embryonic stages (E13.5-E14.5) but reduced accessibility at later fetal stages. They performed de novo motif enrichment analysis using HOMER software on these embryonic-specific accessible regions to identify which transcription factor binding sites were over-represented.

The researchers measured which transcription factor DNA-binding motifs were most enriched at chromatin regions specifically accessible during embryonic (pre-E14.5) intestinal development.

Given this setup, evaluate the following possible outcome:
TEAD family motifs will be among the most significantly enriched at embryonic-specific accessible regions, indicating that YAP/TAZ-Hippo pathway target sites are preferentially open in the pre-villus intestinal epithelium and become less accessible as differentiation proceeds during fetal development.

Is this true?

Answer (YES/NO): NO